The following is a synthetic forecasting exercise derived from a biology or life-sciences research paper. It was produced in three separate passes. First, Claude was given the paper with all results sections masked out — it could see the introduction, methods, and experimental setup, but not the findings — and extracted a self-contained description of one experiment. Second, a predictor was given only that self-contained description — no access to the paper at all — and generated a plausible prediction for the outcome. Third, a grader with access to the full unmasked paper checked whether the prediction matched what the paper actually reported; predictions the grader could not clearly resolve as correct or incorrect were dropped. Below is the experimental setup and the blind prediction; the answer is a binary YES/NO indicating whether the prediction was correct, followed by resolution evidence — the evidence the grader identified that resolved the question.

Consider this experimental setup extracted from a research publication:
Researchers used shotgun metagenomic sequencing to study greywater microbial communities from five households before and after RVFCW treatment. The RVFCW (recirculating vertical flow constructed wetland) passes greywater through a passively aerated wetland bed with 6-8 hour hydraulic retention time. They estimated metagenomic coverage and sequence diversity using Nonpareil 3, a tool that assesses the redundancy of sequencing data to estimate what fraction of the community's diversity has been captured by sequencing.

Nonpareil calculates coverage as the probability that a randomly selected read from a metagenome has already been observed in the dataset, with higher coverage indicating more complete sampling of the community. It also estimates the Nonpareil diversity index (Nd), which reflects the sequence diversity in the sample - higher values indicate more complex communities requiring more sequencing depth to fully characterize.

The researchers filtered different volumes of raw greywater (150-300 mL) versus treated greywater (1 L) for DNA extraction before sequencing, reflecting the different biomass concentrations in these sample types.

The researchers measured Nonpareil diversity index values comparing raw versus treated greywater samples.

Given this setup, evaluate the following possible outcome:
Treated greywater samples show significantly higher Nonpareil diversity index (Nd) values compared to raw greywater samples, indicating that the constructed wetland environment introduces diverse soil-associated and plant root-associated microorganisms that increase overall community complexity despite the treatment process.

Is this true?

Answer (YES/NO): YES